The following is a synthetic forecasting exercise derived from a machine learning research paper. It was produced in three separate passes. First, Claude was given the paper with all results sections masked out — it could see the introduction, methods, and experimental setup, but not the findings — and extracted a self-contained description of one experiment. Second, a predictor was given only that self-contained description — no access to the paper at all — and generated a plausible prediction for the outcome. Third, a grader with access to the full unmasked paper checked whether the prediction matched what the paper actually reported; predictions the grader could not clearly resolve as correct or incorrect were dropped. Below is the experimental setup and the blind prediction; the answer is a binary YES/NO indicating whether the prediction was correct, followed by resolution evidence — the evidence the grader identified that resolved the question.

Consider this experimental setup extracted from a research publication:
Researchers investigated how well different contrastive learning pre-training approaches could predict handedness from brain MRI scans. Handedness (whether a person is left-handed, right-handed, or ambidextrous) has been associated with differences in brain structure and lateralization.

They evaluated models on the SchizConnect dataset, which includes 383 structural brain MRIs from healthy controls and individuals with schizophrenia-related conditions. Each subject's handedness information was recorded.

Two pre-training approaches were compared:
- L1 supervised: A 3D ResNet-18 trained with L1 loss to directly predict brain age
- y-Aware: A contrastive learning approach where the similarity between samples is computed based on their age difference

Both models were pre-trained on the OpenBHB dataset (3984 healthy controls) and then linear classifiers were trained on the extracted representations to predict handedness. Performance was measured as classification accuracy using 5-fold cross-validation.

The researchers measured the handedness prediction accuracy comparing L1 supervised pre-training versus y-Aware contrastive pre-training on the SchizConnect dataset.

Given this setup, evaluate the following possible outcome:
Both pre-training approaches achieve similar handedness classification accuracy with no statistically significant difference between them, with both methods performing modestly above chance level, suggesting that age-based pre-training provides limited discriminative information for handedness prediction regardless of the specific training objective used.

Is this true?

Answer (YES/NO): NO